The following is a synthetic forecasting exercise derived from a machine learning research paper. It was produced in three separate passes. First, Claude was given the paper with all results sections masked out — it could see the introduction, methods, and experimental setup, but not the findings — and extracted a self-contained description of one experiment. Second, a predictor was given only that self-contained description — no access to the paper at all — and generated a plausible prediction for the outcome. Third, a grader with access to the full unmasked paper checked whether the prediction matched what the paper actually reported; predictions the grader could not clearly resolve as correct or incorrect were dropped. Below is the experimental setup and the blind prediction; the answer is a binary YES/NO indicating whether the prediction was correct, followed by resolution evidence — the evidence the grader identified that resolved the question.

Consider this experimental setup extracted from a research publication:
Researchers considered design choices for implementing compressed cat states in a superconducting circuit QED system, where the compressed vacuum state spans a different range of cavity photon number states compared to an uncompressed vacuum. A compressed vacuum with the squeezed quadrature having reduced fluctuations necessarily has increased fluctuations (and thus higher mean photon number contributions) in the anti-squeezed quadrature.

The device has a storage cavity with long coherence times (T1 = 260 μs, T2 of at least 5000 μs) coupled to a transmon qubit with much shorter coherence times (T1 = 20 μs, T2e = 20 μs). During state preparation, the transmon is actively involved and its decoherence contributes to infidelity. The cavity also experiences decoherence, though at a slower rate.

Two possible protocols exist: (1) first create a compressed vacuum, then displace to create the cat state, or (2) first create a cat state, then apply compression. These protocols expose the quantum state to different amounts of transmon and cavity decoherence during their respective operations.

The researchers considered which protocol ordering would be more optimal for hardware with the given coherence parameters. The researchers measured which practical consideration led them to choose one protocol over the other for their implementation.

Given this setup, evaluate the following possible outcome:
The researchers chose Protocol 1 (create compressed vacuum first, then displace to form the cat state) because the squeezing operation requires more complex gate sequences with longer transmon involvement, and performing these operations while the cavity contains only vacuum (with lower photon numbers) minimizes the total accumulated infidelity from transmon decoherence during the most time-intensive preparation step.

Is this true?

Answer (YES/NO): NO